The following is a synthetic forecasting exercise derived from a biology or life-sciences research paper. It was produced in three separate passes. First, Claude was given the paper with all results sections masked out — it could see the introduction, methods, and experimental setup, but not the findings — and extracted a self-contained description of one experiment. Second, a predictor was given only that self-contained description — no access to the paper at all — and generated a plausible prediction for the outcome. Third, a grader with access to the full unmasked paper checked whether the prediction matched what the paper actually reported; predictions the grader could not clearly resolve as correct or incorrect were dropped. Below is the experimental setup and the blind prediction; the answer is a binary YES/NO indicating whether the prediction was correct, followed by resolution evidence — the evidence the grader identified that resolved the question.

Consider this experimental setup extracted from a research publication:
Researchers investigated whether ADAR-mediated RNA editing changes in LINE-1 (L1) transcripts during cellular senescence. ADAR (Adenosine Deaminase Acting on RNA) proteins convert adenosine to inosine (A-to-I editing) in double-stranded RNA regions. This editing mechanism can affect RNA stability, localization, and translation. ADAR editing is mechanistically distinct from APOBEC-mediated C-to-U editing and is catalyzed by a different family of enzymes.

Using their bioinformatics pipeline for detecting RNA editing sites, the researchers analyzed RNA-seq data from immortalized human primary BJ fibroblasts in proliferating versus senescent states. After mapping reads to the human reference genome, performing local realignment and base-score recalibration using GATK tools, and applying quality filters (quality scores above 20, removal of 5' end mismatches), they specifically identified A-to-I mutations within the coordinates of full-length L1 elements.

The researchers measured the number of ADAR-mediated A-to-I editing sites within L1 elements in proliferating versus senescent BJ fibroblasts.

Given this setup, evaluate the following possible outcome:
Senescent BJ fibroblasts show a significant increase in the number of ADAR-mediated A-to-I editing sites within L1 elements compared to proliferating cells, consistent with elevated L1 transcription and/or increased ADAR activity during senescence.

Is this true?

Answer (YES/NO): NO